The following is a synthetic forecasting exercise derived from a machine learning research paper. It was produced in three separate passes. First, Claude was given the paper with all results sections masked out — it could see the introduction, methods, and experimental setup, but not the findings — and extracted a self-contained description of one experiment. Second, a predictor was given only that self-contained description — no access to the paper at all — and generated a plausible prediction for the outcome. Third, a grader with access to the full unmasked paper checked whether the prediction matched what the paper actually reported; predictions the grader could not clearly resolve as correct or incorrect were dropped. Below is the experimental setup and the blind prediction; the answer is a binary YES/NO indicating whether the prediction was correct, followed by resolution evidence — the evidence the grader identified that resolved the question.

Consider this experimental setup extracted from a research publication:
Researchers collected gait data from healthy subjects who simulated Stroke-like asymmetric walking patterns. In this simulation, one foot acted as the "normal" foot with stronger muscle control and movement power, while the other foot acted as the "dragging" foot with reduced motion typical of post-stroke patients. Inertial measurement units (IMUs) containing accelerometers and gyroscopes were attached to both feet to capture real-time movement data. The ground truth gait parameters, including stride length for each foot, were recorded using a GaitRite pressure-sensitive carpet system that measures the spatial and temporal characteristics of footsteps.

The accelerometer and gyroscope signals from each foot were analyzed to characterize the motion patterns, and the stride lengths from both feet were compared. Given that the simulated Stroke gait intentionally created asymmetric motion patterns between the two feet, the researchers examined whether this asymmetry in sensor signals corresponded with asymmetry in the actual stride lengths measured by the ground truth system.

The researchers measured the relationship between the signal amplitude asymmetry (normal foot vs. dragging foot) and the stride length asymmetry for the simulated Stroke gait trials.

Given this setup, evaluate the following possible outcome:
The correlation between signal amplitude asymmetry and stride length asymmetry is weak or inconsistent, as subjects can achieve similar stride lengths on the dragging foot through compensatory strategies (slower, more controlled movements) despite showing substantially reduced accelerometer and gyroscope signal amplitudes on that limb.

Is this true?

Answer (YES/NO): YES